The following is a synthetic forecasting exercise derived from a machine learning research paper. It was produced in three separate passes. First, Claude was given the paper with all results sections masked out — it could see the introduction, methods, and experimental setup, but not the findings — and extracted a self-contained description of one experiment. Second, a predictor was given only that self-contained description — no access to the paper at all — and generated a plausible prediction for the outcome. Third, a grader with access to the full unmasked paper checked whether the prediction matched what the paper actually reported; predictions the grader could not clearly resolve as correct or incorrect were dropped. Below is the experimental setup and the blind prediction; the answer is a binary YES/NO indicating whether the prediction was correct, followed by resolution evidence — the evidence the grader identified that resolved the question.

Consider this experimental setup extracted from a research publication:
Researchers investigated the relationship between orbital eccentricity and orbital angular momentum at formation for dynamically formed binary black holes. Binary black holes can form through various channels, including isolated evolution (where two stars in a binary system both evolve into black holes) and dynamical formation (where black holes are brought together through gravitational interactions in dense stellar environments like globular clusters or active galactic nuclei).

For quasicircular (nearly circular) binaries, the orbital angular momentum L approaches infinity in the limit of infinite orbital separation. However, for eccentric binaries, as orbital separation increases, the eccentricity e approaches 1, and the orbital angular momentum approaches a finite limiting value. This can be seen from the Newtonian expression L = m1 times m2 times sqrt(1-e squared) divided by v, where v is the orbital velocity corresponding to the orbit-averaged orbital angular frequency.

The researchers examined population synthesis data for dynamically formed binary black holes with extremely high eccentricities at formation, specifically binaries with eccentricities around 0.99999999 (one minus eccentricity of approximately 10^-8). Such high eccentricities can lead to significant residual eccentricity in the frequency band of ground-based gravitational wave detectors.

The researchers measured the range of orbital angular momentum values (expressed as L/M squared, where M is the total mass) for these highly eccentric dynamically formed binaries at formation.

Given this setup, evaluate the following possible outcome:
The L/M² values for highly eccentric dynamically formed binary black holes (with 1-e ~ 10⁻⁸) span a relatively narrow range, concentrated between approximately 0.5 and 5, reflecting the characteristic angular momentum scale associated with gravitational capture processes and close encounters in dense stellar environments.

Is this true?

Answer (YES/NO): NO